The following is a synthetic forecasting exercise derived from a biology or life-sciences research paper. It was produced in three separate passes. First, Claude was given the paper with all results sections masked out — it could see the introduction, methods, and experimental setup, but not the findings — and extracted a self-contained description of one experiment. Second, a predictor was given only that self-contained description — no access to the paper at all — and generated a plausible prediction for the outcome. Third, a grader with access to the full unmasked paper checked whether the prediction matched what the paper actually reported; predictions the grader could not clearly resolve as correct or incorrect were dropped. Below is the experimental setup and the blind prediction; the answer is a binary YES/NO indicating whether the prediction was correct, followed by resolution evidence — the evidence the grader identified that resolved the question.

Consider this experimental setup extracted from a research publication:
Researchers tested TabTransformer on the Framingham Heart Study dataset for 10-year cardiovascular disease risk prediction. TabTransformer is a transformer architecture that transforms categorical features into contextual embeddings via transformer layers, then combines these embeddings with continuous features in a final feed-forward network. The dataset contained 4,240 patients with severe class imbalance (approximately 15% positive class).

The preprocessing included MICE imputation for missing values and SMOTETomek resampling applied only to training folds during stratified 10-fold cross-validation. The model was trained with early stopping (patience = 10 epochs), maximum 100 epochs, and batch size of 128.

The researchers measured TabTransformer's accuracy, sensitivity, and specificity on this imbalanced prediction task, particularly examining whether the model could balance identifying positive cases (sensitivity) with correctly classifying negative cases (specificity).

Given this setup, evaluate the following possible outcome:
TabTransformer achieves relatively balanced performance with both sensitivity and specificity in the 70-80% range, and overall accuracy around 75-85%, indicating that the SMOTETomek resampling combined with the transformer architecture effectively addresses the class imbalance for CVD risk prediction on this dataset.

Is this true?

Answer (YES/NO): NO